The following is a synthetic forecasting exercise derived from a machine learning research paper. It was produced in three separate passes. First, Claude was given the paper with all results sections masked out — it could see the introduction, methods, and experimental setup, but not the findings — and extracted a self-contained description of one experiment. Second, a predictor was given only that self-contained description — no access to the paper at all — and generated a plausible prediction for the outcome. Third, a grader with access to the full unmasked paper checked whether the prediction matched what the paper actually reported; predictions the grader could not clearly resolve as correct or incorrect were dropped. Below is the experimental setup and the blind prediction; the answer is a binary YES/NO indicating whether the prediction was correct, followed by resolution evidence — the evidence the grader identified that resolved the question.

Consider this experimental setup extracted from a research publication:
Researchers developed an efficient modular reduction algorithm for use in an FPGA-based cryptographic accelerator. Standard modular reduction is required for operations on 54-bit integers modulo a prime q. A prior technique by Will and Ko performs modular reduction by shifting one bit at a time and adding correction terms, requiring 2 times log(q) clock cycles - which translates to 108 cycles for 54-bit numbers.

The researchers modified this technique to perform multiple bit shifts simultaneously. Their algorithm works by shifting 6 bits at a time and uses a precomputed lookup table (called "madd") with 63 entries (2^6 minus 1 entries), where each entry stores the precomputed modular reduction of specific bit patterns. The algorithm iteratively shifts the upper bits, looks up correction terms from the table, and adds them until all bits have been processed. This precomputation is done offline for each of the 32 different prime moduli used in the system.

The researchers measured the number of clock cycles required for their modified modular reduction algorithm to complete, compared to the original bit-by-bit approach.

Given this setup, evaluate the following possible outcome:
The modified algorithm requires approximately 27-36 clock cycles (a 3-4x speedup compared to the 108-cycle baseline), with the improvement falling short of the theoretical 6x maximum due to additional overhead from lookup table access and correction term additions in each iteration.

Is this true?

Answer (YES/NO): NO